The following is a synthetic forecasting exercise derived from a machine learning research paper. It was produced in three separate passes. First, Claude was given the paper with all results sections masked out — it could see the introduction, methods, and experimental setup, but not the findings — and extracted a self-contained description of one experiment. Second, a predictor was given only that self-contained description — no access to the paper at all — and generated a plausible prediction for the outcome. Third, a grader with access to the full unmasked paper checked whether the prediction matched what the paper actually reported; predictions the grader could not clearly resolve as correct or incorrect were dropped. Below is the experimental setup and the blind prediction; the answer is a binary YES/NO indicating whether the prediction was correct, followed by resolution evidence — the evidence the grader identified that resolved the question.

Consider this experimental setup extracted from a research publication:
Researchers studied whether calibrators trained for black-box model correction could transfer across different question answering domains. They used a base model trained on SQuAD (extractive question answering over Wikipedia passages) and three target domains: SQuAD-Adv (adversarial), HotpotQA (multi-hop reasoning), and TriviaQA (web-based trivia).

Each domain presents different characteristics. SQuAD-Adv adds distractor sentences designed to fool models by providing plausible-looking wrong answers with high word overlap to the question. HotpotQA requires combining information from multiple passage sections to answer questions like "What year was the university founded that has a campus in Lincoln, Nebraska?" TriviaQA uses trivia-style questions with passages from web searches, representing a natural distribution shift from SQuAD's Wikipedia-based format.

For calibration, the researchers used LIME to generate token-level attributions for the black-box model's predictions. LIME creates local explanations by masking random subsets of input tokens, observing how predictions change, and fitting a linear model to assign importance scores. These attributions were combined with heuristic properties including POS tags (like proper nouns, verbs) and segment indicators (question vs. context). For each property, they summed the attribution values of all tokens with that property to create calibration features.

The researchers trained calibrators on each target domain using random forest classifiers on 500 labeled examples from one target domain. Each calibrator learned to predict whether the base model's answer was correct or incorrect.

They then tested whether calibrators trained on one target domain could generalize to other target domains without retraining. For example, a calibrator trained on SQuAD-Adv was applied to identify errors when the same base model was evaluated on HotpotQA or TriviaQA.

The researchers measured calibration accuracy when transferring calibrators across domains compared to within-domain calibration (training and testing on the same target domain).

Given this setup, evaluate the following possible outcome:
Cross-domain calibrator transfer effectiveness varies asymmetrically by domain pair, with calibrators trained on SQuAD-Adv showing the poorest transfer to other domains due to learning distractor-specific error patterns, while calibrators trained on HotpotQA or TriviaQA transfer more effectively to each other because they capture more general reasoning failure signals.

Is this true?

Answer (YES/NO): YES